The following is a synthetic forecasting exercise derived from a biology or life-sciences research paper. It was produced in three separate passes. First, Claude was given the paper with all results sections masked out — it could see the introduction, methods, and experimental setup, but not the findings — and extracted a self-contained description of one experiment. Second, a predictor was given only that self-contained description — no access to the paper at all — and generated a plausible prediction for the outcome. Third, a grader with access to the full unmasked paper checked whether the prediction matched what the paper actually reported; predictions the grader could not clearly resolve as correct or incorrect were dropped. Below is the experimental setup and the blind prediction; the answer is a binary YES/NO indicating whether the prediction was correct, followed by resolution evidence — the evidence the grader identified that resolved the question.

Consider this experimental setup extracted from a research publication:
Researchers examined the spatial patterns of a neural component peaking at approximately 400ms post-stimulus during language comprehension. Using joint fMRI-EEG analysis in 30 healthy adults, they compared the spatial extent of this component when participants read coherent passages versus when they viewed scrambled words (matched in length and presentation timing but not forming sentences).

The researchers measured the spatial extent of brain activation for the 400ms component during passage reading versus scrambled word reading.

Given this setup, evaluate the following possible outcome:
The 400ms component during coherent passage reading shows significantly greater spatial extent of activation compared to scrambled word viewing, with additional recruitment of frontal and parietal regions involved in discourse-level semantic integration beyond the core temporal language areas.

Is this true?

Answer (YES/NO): NO